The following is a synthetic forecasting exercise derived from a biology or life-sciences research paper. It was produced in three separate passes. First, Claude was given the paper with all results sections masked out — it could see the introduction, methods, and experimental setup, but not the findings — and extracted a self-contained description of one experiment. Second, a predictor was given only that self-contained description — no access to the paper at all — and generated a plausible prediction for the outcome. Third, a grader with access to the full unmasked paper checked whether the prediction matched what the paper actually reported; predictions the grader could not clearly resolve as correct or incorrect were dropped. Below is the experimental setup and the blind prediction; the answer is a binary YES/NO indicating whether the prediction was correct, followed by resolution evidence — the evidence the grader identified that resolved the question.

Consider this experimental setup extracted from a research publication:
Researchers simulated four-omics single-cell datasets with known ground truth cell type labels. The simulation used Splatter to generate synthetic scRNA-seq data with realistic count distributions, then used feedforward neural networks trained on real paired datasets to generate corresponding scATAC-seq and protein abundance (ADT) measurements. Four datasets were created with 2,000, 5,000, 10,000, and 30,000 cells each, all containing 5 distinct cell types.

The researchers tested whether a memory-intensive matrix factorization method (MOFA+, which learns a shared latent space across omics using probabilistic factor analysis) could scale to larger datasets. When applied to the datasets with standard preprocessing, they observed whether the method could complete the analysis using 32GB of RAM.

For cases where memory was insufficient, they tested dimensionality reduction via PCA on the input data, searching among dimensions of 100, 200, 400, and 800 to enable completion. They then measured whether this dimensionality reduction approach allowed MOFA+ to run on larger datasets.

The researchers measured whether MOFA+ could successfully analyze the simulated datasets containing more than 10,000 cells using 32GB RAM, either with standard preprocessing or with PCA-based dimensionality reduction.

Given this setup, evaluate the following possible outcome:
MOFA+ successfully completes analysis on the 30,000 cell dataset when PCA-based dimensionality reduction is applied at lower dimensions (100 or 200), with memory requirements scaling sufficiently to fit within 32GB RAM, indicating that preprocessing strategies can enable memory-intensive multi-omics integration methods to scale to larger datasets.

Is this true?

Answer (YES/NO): NO